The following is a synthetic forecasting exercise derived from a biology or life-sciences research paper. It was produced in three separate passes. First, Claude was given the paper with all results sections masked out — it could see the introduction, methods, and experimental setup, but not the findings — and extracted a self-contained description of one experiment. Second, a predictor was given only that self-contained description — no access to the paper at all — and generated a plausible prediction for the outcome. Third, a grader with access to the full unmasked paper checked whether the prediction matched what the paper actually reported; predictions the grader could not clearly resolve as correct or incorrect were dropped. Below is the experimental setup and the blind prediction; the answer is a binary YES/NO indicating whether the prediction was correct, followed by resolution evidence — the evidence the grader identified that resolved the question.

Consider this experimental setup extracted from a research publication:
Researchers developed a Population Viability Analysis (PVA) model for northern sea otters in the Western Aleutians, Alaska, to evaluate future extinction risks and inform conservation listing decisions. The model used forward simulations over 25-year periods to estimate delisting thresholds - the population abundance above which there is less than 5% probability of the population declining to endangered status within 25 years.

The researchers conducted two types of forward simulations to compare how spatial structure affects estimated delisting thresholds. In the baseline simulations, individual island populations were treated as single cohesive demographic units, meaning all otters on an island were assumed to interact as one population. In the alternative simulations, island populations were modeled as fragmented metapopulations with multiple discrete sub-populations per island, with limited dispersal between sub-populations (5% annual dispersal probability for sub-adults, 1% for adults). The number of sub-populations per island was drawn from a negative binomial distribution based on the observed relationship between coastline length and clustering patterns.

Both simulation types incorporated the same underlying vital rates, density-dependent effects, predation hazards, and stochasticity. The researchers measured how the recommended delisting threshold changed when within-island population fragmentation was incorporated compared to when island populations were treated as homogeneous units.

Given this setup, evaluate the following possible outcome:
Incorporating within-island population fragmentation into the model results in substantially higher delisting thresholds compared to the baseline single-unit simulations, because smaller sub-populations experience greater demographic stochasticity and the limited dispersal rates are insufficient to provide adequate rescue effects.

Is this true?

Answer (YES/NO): YES